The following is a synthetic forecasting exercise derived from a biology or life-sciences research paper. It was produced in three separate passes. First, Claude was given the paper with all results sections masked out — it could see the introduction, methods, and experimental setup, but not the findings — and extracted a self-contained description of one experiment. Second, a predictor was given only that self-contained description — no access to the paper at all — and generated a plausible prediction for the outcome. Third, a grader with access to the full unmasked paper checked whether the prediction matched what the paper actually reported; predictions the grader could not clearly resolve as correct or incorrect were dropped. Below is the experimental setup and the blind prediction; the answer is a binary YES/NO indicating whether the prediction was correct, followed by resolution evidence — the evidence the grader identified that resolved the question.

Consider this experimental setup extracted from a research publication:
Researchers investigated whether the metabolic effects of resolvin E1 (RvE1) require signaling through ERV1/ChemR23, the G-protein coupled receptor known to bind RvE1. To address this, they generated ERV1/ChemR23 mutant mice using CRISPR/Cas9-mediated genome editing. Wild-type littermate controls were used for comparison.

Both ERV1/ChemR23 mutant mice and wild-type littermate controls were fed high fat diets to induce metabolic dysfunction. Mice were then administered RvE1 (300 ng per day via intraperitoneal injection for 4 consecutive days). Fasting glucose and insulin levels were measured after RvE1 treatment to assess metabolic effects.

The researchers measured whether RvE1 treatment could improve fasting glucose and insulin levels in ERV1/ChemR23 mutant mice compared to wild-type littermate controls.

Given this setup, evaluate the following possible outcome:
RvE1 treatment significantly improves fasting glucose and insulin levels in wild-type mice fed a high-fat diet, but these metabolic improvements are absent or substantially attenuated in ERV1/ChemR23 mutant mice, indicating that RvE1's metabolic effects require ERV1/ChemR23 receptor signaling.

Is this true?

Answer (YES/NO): YES